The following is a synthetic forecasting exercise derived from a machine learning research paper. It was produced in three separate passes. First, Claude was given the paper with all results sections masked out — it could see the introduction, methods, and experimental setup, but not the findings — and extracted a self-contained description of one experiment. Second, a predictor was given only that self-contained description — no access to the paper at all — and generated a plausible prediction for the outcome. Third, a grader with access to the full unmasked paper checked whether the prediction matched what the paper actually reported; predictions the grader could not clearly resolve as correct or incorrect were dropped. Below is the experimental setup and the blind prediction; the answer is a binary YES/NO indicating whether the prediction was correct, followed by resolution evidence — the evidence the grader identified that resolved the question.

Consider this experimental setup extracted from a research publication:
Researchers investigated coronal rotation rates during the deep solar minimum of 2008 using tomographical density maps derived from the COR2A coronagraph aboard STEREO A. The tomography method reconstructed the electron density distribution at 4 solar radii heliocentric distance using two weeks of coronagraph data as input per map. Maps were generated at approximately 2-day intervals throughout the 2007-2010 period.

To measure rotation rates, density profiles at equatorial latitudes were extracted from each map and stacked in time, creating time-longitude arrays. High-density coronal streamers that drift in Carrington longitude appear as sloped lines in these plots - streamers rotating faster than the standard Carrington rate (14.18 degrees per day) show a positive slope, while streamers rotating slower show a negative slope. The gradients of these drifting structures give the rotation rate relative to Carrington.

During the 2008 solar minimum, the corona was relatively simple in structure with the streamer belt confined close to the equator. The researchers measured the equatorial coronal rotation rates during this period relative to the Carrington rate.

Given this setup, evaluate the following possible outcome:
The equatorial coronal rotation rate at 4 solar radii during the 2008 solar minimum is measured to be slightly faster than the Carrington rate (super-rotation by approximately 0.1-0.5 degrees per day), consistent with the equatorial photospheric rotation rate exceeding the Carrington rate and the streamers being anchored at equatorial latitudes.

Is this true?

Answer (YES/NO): YES